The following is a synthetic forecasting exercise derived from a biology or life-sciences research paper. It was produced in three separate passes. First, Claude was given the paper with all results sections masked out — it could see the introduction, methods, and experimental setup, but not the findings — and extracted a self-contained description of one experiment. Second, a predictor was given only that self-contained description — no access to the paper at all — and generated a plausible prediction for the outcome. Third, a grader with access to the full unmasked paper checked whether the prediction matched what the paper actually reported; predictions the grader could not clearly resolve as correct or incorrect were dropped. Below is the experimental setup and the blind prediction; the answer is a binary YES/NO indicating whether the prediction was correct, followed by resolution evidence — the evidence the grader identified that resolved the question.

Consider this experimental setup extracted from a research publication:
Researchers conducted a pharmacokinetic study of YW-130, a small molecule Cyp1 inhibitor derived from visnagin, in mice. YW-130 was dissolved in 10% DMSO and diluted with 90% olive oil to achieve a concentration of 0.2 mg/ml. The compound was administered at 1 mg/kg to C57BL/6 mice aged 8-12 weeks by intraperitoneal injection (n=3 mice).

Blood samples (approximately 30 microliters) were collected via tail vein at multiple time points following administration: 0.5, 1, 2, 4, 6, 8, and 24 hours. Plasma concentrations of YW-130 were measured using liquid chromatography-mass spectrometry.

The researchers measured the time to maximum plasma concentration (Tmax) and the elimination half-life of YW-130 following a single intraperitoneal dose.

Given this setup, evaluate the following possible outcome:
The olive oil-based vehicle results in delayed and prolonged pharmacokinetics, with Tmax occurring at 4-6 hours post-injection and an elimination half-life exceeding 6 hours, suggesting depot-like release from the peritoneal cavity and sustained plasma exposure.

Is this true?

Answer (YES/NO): NO